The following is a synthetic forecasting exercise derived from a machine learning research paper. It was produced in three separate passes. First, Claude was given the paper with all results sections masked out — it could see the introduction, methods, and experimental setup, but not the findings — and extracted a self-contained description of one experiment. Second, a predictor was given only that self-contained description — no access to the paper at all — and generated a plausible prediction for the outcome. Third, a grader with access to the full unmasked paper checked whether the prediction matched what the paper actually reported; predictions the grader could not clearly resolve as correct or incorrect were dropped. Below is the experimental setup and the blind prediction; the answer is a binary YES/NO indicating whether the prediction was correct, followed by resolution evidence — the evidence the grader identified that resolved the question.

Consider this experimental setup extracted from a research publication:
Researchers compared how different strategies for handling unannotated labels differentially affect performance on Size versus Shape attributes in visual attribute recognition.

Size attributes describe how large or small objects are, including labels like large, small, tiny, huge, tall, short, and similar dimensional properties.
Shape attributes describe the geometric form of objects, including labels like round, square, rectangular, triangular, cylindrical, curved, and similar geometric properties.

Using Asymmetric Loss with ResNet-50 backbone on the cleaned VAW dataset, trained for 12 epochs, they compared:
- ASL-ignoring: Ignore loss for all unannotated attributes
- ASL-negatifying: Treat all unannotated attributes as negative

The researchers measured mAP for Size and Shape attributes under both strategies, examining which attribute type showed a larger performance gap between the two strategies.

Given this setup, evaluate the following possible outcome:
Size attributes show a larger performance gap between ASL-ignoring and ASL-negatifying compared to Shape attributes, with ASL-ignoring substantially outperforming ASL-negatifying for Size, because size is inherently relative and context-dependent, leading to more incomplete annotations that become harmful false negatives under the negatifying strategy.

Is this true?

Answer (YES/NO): NO